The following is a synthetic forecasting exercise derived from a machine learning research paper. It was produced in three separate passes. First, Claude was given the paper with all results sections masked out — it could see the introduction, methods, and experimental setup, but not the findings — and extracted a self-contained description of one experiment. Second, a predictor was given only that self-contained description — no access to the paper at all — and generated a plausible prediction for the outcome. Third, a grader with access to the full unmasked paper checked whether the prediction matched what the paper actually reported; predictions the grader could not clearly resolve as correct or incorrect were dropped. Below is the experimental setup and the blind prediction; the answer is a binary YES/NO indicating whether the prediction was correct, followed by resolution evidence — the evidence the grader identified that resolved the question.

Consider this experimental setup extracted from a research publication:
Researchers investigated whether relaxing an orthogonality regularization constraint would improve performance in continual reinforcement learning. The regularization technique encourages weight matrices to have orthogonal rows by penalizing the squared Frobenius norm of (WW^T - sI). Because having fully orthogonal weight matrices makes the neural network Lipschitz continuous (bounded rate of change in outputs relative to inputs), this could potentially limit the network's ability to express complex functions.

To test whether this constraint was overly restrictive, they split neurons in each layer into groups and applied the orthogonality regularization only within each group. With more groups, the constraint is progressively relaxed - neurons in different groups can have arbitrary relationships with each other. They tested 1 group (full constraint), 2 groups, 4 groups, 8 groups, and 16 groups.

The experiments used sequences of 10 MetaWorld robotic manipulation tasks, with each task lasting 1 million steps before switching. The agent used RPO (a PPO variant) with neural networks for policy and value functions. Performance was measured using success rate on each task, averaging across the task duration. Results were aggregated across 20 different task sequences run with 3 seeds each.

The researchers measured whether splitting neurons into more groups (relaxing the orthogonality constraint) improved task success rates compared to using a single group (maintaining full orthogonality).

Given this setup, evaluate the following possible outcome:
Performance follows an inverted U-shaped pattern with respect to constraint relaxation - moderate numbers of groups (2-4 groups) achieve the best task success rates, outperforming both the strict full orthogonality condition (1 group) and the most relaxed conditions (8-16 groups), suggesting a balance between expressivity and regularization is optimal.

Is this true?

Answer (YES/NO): NO